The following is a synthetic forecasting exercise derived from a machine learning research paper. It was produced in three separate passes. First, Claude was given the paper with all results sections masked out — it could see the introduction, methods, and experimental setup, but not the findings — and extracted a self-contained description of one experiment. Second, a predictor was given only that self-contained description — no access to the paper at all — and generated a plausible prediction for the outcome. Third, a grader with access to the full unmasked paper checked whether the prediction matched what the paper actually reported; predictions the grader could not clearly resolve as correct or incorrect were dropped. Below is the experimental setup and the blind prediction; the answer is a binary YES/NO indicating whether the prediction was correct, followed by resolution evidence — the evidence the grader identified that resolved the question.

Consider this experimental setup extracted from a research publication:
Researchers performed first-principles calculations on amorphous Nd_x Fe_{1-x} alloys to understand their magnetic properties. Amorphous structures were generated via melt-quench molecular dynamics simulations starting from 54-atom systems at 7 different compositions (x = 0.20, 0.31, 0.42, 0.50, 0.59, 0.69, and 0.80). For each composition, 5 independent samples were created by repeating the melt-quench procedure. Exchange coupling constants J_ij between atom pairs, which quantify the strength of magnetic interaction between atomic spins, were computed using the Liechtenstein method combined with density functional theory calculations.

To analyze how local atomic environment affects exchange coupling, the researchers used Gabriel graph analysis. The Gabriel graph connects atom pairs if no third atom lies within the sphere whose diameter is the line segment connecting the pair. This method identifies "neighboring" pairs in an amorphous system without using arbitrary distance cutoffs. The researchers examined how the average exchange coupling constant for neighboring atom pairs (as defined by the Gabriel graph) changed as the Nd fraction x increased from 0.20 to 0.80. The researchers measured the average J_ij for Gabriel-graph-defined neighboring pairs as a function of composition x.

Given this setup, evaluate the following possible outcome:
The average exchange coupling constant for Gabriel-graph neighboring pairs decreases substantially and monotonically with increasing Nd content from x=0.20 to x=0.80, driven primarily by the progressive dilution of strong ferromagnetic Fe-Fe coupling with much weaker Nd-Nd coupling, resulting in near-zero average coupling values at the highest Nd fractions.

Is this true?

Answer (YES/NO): NO